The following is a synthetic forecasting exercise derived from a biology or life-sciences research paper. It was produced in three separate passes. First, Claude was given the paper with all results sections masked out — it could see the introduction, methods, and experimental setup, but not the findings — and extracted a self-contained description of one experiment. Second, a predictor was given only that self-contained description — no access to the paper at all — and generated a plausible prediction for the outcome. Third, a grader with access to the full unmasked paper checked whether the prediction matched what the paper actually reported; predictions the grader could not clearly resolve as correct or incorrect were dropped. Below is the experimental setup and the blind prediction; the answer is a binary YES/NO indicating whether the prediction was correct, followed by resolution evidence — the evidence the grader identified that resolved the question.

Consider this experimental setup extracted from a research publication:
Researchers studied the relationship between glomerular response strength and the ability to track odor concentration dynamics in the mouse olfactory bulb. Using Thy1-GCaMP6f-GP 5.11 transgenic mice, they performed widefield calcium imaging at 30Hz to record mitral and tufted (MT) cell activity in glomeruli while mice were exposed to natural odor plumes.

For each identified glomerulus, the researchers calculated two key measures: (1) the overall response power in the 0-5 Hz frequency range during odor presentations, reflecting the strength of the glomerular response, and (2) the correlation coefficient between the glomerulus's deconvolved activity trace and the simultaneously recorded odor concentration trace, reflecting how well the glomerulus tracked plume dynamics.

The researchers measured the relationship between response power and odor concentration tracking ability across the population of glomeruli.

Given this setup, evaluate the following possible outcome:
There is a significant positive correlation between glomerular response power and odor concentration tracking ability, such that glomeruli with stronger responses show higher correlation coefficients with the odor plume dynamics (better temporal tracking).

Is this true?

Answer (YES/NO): YES